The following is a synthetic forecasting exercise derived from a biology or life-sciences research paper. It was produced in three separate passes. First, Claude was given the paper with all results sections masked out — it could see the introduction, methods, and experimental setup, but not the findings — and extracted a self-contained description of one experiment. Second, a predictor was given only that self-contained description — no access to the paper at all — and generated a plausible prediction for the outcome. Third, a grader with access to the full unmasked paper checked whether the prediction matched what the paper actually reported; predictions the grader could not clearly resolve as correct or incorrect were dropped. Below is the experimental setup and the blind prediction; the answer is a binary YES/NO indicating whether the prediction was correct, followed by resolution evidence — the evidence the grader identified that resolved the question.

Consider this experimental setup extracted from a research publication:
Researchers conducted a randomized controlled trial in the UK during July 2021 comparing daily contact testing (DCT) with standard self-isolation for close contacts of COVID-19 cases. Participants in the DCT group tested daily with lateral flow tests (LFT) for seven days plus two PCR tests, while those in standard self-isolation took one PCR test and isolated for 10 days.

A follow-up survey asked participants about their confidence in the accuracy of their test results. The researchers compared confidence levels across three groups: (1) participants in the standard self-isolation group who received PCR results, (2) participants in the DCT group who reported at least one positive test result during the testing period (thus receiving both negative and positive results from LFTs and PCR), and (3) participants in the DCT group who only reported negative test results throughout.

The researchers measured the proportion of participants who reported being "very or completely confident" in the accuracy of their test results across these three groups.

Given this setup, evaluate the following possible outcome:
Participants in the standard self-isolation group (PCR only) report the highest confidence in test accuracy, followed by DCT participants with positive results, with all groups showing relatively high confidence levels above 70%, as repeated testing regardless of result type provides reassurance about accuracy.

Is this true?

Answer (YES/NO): NO